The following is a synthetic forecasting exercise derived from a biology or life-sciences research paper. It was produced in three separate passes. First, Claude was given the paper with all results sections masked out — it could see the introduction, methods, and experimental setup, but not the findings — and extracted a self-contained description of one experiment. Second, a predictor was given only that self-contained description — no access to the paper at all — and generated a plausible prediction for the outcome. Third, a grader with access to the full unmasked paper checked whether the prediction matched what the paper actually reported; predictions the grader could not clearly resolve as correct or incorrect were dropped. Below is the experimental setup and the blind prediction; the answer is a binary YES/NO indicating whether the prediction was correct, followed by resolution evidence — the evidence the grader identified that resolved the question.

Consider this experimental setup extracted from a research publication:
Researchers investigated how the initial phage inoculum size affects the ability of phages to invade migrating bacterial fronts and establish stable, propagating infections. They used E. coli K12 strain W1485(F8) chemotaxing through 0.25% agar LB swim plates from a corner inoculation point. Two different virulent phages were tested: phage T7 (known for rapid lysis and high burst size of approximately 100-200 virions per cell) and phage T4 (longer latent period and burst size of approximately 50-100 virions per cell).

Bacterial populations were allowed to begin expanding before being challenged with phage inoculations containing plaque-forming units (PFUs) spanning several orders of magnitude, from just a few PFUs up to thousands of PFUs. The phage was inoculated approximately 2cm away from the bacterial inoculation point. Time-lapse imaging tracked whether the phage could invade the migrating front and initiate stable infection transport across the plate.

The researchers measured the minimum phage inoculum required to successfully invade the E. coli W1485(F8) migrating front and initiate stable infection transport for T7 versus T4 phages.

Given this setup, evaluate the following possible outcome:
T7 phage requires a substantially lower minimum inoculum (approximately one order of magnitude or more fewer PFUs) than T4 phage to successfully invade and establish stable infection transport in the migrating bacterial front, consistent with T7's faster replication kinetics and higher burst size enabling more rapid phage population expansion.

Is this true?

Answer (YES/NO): YES